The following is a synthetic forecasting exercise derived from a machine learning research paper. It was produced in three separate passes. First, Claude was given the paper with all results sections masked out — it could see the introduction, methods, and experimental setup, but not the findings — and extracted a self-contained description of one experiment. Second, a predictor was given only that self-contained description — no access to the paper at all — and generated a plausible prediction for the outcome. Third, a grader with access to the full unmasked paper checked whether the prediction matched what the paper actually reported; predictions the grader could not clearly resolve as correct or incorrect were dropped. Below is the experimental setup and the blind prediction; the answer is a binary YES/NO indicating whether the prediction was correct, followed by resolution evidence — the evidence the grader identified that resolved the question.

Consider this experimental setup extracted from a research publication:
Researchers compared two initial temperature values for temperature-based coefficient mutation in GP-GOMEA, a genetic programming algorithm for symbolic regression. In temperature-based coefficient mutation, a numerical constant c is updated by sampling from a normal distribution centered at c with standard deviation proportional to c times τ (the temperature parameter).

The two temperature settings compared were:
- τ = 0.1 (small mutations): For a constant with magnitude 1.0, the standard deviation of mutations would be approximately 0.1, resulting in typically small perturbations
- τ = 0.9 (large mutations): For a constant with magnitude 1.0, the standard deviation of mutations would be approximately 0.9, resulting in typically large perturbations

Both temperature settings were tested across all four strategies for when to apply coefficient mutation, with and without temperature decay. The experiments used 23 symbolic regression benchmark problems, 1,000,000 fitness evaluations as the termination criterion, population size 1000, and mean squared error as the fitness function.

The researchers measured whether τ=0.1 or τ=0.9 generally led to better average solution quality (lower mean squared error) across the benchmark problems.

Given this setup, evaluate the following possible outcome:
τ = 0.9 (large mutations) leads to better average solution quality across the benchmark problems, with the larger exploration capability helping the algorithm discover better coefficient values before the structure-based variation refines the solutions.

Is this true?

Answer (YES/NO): NO